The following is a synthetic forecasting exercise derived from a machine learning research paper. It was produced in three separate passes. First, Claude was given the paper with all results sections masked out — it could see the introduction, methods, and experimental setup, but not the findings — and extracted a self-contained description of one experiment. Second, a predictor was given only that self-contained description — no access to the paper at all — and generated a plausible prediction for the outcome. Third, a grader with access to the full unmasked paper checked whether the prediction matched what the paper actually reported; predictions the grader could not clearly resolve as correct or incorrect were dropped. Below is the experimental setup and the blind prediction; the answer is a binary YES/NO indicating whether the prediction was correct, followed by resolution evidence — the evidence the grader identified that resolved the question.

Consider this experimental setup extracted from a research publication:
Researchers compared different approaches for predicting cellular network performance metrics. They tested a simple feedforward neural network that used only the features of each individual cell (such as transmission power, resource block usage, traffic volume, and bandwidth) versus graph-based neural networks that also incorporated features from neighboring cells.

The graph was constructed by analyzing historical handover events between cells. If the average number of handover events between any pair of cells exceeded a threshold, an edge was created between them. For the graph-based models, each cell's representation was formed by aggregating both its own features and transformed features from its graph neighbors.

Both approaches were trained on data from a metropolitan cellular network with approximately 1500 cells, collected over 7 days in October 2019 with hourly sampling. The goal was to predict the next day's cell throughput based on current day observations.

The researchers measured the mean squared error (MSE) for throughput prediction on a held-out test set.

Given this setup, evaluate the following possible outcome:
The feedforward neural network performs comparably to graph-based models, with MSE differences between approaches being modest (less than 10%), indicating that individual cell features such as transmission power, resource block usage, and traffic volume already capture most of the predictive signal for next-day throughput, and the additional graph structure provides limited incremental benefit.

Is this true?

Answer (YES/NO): NO